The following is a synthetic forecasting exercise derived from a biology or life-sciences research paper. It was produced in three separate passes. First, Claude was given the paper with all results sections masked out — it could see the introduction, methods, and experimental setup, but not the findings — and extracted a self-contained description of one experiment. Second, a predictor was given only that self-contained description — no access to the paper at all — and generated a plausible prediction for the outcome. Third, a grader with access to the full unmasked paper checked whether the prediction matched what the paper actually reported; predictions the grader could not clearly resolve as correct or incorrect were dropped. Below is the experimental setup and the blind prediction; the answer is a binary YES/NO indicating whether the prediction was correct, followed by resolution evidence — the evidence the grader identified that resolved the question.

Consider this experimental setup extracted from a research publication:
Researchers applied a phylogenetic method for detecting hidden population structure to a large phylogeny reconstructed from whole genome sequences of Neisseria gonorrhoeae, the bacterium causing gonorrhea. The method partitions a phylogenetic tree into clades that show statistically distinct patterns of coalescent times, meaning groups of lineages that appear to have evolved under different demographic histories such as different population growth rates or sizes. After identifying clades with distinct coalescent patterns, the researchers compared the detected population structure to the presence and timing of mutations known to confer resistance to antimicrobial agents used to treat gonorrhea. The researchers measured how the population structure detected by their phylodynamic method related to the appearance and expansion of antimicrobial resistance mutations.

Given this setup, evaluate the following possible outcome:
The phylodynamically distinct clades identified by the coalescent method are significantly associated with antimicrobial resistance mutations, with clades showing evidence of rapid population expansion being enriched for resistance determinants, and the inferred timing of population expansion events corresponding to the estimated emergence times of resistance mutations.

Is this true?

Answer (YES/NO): YES